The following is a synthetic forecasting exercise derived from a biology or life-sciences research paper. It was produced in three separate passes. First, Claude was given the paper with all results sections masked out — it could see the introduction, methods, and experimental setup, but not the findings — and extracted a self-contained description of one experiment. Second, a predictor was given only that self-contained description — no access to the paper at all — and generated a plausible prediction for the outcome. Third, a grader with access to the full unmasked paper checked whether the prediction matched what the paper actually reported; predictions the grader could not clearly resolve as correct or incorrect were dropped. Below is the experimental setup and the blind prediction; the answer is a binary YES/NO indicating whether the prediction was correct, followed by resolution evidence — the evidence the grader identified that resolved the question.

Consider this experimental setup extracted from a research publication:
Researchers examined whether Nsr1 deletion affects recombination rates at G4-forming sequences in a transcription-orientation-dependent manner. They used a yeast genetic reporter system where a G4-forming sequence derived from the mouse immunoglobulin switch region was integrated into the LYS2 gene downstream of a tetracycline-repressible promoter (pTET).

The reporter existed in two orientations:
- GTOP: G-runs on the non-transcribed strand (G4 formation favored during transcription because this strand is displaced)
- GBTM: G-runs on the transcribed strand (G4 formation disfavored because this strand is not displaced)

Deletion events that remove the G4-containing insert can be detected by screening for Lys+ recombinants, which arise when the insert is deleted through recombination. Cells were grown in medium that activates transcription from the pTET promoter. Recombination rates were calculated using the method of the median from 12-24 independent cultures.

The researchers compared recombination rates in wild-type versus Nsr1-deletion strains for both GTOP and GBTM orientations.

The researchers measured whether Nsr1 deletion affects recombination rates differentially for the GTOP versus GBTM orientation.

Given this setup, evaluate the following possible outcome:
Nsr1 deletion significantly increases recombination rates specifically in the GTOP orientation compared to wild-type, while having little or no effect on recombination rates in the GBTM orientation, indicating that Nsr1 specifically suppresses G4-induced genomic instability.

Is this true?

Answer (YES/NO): NO